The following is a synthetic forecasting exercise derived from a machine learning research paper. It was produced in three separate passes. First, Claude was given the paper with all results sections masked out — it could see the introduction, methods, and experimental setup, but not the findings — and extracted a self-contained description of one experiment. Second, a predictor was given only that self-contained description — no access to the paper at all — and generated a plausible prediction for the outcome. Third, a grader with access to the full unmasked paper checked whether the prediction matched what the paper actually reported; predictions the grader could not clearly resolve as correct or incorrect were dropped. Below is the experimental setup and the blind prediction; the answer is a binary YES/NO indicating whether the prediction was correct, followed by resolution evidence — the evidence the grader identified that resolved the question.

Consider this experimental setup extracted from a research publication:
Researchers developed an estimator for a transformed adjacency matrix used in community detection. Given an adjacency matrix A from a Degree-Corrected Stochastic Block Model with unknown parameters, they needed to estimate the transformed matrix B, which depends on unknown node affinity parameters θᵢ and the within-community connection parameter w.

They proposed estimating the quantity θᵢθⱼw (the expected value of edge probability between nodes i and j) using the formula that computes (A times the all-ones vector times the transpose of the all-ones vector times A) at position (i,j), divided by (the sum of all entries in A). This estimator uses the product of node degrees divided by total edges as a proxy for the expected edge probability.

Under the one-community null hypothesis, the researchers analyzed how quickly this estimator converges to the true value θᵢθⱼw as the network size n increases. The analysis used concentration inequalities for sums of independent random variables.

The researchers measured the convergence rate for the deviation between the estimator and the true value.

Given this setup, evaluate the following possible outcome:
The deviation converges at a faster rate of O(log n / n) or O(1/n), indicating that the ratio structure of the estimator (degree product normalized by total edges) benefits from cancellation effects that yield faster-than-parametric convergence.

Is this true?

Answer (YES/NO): NO